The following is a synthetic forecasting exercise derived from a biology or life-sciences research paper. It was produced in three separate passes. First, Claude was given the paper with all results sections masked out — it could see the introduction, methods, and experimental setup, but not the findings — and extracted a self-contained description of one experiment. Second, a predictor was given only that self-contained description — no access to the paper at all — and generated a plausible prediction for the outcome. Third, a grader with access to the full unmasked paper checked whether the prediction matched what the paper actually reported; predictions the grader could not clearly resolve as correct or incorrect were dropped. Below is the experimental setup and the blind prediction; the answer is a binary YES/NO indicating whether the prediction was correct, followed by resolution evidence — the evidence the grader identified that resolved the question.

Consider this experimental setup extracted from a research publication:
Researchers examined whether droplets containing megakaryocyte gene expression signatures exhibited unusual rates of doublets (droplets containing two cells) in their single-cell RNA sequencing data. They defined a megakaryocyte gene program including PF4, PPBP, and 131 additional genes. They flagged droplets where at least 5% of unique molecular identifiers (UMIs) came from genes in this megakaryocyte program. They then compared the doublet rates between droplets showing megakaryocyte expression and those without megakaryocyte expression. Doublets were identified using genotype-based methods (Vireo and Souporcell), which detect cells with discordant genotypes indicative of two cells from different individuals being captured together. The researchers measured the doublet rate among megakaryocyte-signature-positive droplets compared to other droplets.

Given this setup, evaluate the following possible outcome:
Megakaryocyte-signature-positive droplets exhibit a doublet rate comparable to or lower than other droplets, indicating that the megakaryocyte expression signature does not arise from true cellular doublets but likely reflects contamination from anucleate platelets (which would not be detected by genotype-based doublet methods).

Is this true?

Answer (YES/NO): NO